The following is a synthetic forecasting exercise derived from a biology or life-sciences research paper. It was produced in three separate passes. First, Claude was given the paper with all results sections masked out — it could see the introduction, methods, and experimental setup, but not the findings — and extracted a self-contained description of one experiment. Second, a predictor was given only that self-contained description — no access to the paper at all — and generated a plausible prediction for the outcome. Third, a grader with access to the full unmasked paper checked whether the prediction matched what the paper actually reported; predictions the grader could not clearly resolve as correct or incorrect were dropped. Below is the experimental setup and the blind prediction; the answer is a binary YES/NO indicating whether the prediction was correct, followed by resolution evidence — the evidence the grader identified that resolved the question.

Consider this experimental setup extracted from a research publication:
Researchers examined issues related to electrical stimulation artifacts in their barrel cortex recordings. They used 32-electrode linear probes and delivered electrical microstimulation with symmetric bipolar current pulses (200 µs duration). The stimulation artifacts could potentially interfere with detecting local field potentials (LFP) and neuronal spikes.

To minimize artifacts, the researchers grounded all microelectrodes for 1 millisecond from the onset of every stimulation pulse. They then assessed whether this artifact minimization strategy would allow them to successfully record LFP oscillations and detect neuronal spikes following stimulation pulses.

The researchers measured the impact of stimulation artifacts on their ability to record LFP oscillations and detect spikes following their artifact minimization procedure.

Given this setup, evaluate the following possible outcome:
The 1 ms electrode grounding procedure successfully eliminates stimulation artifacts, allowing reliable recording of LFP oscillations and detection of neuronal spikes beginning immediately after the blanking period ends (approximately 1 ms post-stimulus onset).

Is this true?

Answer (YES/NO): NO